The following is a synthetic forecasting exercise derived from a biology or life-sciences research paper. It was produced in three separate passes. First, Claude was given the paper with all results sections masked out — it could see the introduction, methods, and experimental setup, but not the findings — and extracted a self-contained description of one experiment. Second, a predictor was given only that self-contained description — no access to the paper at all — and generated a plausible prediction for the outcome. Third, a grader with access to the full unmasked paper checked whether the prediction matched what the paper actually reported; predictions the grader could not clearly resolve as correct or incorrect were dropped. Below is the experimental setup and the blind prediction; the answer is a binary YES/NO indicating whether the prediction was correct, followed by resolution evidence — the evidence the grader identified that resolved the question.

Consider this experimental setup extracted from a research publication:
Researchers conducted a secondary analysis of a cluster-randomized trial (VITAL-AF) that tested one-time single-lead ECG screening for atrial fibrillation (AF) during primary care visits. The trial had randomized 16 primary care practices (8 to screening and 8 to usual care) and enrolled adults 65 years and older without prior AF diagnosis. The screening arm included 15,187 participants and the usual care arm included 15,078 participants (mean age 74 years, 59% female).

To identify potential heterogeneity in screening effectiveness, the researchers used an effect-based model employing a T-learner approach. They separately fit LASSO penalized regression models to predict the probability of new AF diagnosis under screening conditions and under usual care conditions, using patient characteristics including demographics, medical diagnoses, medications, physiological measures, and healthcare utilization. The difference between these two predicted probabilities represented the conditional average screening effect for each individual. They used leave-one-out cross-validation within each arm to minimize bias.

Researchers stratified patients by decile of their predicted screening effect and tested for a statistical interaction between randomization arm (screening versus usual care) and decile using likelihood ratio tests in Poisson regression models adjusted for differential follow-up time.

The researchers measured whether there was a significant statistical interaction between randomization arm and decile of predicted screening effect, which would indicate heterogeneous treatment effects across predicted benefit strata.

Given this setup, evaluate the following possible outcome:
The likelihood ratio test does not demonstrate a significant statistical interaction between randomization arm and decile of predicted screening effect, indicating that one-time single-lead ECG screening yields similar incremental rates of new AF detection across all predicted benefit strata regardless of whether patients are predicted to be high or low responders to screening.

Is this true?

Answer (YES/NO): NO